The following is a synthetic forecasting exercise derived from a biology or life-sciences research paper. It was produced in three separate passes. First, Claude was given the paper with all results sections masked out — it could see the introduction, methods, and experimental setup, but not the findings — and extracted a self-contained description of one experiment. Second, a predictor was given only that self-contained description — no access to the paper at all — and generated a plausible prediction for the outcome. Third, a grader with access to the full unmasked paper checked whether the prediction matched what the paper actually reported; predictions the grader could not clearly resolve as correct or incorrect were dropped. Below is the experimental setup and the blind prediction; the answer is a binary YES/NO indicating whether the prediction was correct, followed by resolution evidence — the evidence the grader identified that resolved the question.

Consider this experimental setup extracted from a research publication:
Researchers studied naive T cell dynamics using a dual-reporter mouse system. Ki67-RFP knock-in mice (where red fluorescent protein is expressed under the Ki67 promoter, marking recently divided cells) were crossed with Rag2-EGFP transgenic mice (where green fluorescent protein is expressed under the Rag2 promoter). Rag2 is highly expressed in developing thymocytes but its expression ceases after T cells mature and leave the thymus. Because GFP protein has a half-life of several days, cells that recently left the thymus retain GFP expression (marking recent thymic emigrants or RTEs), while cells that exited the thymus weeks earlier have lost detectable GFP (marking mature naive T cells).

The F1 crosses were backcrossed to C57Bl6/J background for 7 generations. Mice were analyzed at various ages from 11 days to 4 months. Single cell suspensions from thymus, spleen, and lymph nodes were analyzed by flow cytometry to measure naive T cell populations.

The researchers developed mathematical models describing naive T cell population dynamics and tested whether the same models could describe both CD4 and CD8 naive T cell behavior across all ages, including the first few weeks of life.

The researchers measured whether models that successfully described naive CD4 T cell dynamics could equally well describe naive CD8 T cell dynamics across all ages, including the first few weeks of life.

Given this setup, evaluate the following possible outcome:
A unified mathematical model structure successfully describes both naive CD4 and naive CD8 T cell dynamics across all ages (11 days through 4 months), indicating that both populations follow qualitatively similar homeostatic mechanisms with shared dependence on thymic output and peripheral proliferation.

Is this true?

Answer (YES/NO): NO